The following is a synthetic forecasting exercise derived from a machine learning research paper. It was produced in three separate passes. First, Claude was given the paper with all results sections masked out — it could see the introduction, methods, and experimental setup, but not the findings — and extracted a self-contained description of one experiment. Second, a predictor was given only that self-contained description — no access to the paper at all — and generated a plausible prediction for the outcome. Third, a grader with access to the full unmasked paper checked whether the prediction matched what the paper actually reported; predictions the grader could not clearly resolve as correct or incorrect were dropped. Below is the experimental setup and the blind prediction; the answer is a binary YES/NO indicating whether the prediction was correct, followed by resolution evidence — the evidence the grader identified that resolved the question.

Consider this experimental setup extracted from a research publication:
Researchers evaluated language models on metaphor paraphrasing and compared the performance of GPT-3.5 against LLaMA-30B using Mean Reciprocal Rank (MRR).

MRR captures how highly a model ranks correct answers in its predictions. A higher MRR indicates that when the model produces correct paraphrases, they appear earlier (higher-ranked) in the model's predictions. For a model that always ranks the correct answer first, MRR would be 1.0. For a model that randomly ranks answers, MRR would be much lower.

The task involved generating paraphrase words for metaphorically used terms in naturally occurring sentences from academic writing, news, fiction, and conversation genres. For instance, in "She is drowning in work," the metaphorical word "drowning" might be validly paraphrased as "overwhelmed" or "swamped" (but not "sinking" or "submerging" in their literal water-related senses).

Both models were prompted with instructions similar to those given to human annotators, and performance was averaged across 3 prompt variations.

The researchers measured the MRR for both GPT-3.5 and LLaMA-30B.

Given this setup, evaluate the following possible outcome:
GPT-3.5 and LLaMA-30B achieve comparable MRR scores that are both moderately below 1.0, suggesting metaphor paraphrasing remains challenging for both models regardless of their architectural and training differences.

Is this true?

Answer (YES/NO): NO